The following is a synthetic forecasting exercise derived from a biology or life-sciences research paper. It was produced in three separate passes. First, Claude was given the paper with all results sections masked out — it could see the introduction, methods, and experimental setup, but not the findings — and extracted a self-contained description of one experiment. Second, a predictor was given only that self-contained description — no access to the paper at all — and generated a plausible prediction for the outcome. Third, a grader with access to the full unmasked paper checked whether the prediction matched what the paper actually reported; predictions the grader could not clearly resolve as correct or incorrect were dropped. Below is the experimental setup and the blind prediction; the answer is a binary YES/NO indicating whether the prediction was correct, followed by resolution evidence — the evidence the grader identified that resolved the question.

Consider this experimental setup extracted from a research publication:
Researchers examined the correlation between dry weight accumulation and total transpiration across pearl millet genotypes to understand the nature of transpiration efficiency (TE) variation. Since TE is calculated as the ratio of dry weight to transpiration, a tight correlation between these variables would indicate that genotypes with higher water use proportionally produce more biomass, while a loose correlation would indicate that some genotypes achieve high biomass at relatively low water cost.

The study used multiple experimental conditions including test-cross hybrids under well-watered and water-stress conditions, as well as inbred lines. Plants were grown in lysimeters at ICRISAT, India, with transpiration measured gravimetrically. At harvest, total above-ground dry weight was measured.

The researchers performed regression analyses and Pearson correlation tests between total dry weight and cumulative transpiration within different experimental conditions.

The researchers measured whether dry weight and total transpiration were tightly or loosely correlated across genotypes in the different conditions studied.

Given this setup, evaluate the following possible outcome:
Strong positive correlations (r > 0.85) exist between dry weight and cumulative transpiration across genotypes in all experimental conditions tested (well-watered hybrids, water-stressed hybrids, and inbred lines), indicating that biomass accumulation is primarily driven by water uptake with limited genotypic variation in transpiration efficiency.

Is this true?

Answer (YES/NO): NO